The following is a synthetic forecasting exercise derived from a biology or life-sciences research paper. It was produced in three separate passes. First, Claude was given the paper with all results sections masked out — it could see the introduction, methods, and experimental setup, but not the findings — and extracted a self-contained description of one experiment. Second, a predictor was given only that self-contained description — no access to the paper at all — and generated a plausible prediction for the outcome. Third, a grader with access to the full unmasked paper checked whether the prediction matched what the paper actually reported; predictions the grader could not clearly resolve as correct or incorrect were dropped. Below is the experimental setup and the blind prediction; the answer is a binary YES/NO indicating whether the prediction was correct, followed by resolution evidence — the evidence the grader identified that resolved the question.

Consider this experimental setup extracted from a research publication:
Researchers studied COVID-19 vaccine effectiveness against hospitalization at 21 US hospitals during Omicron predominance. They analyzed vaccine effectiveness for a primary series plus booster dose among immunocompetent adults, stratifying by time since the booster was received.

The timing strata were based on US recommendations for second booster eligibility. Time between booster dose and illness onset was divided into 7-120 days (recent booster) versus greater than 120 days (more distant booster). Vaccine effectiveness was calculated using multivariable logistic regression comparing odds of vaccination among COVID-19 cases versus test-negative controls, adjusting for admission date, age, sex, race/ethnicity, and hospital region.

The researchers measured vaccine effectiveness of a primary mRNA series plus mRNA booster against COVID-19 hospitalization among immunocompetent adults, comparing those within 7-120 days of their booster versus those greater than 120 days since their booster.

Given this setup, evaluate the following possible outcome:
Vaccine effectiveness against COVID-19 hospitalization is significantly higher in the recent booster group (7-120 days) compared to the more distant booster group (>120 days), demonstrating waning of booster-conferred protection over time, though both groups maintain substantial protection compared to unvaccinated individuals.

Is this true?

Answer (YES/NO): NO